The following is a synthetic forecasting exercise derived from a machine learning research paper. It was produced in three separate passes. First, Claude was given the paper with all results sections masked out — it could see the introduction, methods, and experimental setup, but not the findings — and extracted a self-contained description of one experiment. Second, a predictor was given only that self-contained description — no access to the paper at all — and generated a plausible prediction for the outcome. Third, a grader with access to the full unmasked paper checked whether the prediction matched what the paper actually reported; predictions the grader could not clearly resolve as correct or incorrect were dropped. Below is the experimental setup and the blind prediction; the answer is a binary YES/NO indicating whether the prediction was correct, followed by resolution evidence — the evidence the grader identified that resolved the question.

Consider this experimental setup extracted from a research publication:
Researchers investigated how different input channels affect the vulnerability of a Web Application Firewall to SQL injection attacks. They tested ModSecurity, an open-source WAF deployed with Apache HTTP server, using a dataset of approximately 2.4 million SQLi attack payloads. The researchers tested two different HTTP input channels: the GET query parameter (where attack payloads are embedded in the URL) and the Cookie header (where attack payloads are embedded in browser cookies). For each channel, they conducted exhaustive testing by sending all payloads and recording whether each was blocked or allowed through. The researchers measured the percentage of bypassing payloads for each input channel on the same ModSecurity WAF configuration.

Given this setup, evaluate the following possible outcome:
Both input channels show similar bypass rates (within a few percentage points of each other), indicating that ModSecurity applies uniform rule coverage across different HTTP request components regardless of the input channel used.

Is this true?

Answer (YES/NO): NO